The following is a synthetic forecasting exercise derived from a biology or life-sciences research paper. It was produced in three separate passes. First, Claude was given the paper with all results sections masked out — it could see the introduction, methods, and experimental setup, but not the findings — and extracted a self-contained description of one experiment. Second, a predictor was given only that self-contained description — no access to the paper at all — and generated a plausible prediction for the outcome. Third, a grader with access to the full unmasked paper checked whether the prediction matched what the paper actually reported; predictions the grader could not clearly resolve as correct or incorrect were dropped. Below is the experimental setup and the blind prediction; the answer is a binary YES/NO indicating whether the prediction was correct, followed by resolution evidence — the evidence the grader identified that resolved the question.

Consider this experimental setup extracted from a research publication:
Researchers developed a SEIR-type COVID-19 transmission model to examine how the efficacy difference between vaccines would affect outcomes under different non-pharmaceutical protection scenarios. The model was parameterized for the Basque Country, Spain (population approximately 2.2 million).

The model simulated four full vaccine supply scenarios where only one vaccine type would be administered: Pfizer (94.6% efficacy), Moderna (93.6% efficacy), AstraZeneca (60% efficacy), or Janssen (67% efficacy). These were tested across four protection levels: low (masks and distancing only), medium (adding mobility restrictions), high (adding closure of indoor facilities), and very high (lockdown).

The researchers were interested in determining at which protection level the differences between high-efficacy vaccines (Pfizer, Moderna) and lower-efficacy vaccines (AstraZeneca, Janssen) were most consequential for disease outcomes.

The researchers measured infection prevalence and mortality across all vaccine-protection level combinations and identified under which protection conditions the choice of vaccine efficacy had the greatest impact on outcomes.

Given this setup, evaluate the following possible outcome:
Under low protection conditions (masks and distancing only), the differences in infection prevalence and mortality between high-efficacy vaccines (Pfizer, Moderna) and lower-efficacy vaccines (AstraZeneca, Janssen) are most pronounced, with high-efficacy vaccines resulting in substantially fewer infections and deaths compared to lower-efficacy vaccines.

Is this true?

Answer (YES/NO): YES